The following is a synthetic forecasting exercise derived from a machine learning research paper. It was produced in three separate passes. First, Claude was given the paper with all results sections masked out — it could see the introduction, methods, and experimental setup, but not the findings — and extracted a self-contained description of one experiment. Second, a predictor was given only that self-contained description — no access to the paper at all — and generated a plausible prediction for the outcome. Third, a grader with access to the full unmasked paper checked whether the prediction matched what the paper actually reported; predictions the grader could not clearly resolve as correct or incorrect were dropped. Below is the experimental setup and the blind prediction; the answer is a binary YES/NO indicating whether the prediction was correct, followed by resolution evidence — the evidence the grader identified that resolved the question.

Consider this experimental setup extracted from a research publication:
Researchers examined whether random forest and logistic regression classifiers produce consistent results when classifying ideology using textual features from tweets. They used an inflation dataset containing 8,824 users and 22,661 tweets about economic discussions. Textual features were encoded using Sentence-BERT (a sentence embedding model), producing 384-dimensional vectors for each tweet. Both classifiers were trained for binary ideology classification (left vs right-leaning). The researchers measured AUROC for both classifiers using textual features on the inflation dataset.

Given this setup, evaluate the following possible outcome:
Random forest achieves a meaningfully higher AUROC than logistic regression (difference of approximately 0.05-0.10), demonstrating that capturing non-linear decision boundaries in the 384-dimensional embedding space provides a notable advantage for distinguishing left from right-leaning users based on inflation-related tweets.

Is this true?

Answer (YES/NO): NO